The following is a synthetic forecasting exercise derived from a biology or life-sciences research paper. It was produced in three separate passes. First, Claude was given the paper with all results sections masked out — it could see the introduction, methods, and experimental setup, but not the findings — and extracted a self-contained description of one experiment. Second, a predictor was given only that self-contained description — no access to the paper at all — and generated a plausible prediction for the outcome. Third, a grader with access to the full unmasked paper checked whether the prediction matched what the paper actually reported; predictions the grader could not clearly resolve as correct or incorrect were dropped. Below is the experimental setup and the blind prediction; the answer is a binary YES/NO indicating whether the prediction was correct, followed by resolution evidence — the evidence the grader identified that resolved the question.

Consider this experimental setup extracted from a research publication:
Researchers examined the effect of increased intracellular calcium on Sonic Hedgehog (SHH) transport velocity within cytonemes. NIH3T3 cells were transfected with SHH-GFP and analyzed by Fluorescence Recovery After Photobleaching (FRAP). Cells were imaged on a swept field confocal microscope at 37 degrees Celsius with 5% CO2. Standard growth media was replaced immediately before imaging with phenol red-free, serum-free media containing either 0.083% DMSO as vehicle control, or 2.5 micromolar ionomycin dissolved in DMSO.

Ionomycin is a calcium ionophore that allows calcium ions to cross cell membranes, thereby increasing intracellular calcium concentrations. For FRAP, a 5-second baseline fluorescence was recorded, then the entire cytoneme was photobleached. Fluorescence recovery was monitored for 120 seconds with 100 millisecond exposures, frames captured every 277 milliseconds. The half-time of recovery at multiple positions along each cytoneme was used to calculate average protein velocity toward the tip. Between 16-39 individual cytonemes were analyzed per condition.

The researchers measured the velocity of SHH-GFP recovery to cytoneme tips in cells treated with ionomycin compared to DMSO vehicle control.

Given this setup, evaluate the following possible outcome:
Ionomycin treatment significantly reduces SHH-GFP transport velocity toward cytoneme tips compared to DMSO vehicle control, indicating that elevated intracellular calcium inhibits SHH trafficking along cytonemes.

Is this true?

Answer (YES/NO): YES